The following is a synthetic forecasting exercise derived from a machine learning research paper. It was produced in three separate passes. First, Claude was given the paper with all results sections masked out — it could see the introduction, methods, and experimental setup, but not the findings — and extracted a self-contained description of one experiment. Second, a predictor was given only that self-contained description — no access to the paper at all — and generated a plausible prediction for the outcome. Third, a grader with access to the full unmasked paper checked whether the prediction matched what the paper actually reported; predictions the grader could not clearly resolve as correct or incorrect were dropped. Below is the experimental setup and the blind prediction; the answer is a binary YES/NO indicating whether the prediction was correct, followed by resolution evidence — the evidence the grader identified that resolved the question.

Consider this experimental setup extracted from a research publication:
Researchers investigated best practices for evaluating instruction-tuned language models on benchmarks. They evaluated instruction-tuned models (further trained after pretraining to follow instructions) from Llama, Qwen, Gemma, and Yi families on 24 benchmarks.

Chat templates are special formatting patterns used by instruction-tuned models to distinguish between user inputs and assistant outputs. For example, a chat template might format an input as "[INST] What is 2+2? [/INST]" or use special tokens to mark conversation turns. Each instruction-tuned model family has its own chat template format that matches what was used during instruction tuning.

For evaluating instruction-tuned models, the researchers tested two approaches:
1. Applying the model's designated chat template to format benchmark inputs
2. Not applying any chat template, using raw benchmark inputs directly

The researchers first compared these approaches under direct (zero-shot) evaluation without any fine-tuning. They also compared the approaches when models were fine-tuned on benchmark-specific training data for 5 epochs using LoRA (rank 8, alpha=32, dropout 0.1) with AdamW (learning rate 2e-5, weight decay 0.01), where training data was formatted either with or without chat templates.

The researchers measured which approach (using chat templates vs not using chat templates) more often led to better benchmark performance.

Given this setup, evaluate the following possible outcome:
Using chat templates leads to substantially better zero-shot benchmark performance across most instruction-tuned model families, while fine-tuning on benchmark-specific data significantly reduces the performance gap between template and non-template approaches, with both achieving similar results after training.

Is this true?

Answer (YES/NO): NO